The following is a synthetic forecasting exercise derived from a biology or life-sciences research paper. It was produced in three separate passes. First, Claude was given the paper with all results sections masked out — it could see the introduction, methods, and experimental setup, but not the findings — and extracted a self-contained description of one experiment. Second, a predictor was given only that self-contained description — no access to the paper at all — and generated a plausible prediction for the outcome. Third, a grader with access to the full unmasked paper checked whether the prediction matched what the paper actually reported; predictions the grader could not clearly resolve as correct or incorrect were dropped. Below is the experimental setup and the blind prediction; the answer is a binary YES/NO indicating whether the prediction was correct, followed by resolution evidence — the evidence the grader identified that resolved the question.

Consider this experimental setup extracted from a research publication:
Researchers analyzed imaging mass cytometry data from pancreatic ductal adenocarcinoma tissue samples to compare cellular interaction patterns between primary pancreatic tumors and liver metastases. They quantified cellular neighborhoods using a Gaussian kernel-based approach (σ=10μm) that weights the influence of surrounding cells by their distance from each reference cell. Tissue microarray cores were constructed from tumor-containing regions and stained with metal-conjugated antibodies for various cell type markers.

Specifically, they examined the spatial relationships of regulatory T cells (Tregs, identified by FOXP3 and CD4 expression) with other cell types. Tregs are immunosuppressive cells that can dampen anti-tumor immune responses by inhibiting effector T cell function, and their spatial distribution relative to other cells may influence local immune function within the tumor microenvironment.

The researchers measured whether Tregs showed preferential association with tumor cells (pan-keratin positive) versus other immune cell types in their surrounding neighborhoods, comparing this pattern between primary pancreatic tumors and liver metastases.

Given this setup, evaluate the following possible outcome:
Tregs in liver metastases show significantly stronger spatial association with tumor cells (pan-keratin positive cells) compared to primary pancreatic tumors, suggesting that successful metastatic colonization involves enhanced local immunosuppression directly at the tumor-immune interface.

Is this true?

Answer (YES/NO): YES